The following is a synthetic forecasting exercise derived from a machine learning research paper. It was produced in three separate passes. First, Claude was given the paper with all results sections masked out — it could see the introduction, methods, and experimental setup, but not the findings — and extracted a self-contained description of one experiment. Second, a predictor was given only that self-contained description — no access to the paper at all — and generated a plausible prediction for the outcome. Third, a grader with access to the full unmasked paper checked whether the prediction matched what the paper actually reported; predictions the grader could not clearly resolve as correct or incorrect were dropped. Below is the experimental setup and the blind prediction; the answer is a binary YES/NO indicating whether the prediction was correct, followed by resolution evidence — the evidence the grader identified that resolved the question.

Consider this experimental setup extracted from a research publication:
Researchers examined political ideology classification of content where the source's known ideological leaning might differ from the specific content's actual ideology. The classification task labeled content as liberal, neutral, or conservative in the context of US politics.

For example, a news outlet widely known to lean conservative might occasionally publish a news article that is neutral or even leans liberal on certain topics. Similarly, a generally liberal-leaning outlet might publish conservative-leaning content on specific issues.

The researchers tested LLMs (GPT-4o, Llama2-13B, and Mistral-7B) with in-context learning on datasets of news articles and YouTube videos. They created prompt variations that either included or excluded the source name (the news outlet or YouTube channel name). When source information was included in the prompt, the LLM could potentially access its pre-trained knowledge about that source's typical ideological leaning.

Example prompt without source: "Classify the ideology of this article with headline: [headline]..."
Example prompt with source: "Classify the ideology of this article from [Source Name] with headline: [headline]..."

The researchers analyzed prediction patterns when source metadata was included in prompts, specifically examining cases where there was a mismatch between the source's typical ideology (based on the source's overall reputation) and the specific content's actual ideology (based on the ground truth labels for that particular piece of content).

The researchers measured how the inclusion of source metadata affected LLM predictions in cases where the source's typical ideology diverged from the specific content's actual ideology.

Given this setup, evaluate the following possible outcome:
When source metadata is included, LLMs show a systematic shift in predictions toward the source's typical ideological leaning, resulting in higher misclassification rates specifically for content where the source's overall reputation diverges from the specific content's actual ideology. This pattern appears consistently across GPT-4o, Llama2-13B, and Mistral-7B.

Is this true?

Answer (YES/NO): NO